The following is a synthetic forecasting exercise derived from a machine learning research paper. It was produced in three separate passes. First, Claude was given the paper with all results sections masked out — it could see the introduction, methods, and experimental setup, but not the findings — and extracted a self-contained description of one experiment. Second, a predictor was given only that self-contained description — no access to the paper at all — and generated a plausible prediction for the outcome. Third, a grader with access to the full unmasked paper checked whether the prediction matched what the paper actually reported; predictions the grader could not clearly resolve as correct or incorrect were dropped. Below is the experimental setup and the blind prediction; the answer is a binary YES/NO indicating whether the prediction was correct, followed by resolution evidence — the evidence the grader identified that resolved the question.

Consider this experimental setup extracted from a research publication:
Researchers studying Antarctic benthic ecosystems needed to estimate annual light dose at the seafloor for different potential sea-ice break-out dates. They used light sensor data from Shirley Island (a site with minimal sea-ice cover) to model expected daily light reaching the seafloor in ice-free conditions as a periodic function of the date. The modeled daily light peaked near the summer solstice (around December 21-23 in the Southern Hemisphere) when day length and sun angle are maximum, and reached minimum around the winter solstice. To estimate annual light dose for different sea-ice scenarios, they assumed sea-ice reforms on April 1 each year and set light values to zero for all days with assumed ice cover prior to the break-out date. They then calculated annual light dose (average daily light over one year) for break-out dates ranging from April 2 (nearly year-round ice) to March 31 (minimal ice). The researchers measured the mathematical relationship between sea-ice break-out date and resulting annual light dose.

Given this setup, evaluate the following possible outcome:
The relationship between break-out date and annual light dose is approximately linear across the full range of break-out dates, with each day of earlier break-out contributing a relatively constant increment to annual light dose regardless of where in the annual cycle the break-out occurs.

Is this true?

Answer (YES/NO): NO